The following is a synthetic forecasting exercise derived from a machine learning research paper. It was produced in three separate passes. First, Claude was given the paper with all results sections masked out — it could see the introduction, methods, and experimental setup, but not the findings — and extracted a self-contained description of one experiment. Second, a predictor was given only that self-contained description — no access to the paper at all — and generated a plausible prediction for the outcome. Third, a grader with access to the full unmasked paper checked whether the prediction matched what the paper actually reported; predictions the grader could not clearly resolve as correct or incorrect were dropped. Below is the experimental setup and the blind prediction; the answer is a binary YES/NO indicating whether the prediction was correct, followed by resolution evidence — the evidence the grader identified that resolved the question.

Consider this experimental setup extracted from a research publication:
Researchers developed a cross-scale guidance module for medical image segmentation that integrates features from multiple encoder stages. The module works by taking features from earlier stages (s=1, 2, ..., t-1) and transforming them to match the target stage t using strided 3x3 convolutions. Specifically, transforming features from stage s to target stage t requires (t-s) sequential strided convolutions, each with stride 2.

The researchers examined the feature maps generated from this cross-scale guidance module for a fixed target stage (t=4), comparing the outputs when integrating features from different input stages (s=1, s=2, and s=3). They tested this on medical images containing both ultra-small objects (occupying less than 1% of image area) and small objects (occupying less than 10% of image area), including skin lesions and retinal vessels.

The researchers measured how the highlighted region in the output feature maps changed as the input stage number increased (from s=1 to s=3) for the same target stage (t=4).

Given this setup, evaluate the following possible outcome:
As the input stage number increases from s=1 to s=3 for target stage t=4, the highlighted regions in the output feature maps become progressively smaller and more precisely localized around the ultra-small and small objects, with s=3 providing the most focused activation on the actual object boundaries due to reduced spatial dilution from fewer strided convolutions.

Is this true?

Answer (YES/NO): NO